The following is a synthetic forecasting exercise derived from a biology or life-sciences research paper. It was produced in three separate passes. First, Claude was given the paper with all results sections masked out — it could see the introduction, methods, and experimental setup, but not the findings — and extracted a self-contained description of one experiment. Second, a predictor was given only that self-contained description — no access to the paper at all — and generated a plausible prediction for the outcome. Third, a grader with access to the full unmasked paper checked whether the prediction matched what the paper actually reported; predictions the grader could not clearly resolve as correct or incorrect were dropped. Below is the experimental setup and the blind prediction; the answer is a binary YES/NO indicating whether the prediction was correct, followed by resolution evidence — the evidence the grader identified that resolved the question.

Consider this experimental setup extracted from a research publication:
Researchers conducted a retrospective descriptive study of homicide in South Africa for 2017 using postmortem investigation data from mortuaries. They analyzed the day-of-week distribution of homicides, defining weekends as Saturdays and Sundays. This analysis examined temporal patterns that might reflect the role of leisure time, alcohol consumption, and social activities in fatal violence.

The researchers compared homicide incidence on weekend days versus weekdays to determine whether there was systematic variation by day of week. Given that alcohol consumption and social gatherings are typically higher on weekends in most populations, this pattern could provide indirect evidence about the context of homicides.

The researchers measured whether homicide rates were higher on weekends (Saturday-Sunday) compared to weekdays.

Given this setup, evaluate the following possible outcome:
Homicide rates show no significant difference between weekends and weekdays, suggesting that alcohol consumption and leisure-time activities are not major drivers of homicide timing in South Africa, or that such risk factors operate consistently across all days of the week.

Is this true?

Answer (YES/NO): NO